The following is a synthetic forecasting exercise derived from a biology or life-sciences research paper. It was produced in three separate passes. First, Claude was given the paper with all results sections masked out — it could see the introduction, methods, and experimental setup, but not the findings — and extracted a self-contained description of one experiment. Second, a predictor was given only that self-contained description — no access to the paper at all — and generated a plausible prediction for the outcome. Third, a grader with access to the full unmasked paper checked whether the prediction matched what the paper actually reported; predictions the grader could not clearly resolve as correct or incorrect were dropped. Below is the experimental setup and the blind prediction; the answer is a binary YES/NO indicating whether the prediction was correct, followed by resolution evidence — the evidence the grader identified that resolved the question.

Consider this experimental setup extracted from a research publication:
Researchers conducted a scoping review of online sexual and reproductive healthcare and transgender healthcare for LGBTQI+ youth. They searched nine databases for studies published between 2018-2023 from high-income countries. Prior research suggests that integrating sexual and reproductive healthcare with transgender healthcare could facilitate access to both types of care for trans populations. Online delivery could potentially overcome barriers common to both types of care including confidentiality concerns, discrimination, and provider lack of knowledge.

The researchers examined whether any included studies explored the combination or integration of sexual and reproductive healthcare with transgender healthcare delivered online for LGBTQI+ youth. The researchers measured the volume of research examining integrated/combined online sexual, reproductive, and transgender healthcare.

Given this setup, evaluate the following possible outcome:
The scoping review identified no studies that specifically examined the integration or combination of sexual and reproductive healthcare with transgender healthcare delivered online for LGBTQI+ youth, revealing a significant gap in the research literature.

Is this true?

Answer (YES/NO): YES